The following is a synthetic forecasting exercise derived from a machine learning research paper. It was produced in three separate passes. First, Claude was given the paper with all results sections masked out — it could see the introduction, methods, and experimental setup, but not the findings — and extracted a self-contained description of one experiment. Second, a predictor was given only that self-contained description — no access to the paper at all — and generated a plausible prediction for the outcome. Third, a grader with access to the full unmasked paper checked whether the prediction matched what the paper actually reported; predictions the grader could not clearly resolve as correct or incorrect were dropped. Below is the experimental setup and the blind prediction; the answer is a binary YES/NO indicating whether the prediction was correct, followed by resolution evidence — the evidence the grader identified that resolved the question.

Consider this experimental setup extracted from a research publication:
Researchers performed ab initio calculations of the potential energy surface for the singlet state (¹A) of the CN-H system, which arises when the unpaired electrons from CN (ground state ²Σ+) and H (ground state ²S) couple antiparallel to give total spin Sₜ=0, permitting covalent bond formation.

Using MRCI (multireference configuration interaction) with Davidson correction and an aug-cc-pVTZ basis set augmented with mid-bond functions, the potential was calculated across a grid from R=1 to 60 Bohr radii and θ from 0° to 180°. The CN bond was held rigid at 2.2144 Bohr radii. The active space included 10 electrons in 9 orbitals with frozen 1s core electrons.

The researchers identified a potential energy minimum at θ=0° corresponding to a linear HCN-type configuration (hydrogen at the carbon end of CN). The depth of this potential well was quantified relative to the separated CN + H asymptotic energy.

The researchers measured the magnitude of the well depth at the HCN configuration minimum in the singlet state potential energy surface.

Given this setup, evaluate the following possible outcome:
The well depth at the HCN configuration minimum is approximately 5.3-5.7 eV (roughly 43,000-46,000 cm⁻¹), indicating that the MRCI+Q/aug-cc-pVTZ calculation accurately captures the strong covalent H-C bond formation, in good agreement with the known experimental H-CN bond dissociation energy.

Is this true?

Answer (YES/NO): YES